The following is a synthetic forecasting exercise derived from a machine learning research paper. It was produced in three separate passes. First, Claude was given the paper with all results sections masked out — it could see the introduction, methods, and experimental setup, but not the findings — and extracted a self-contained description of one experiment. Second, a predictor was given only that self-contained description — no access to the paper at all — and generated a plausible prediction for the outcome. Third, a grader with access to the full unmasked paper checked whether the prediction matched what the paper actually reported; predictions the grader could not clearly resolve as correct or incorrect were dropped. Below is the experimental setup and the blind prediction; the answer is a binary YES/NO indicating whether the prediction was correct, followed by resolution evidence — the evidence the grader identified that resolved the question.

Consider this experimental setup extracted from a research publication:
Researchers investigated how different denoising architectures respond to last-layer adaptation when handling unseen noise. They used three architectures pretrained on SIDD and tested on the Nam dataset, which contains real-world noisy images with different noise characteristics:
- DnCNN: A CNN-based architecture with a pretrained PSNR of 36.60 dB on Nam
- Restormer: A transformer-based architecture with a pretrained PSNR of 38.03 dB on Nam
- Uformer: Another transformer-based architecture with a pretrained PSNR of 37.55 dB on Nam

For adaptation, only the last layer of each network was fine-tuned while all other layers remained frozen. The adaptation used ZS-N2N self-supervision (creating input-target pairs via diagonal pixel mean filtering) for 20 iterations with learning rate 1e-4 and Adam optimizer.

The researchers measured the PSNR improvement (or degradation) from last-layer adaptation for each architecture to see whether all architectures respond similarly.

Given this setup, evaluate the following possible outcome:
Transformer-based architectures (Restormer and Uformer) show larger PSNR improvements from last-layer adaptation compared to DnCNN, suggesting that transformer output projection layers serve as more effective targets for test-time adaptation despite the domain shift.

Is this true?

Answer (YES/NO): NO